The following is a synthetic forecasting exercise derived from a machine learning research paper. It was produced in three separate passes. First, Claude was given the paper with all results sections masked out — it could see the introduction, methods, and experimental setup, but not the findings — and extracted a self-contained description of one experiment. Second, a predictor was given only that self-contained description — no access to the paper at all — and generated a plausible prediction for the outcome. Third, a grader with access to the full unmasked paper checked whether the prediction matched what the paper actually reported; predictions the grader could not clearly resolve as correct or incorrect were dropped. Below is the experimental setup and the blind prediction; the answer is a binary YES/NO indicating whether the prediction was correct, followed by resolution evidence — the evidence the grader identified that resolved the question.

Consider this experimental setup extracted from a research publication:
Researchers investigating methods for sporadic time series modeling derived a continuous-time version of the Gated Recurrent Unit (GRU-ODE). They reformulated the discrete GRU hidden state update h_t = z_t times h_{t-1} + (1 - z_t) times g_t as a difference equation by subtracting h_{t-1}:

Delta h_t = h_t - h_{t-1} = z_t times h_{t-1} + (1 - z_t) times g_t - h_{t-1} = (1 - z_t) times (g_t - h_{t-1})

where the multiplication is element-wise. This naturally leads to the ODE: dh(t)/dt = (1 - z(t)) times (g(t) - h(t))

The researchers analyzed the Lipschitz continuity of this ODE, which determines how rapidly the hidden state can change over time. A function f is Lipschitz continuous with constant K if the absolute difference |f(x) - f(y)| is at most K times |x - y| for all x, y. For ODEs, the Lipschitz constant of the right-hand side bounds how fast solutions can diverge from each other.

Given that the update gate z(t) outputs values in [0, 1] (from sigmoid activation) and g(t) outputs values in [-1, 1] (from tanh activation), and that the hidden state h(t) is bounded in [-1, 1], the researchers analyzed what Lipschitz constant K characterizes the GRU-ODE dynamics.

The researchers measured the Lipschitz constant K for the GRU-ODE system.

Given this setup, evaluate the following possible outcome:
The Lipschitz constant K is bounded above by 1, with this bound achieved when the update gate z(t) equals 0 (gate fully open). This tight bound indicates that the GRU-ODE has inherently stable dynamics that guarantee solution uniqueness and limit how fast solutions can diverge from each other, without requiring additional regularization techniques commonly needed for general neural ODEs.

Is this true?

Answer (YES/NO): NO